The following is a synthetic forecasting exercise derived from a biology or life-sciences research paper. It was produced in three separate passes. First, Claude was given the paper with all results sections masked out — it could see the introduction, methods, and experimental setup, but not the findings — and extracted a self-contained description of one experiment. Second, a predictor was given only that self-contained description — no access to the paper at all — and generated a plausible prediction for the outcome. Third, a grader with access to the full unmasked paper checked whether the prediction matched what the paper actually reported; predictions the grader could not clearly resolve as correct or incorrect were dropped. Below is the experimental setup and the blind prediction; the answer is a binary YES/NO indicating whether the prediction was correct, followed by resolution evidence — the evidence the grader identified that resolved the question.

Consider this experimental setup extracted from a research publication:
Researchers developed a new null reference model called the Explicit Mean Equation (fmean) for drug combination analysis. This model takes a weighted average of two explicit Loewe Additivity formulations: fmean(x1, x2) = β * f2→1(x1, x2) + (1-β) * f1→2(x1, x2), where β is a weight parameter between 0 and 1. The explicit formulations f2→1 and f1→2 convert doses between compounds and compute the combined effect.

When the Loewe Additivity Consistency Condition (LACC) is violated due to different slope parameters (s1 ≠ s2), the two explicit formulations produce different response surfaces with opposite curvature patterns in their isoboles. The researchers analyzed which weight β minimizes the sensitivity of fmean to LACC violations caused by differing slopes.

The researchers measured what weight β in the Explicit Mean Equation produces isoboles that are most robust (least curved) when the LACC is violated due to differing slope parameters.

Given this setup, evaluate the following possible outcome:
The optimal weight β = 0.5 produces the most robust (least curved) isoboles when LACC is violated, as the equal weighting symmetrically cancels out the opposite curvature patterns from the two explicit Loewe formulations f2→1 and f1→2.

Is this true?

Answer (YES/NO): YES